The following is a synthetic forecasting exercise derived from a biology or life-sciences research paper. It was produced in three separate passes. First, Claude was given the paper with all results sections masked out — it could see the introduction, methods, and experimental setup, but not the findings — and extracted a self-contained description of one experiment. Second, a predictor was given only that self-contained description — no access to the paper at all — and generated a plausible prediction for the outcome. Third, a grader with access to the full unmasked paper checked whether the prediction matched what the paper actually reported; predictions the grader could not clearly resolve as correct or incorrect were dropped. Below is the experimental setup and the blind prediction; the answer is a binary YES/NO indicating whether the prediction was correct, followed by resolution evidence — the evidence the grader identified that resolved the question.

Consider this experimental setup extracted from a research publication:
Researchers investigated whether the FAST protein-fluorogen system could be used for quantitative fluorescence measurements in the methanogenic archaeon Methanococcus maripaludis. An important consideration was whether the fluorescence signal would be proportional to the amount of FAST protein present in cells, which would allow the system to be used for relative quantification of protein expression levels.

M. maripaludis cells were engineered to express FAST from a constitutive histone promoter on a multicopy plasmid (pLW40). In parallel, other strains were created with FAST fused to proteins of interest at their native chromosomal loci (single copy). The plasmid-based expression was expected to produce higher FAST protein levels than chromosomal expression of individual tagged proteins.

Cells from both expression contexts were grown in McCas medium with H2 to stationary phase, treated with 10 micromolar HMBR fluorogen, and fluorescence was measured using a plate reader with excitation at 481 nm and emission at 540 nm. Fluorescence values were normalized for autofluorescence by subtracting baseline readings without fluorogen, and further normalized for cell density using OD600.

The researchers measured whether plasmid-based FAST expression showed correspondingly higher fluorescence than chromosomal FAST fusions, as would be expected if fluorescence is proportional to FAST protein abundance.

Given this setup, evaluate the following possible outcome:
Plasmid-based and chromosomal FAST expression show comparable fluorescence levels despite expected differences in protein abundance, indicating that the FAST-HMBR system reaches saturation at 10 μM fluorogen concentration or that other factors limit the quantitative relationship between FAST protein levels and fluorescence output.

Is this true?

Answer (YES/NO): NO